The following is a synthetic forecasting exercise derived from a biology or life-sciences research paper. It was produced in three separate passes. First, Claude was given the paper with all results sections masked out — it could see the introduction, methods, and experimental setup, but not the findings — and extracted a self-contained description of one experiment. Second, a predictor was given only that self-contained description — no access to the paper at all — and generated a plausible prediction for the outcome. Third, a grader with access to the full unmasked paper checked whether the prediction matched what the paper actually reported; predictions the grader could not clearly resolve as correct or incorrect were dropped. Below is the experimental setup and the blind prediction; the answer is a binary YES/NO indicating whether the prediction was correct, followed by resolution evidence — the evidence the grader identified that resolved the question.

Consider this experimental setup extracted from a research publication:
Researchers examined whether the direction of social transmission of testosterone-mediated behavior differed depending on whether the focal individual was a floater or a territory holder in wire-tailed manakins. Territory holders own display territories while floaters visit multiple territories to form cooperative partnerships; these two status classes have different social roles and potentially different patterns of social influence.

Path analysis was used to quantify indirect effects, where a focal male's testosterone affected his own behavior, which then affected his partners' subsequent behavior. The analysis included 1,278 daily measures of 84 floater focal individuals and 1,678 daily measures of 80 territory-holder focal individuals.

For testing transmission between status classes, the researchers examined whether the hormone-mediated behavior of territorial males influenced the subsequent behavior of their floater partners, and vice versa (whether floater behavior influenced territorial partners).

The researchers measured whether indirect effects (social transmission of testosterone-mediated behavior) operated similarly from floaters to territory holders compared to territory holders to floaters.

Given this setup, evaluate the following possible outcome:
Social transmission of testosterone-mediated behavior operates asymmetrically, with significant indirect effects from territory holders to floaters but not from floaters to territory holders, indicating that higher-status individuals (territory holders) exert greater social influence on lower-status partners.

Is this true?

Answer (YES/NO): NO